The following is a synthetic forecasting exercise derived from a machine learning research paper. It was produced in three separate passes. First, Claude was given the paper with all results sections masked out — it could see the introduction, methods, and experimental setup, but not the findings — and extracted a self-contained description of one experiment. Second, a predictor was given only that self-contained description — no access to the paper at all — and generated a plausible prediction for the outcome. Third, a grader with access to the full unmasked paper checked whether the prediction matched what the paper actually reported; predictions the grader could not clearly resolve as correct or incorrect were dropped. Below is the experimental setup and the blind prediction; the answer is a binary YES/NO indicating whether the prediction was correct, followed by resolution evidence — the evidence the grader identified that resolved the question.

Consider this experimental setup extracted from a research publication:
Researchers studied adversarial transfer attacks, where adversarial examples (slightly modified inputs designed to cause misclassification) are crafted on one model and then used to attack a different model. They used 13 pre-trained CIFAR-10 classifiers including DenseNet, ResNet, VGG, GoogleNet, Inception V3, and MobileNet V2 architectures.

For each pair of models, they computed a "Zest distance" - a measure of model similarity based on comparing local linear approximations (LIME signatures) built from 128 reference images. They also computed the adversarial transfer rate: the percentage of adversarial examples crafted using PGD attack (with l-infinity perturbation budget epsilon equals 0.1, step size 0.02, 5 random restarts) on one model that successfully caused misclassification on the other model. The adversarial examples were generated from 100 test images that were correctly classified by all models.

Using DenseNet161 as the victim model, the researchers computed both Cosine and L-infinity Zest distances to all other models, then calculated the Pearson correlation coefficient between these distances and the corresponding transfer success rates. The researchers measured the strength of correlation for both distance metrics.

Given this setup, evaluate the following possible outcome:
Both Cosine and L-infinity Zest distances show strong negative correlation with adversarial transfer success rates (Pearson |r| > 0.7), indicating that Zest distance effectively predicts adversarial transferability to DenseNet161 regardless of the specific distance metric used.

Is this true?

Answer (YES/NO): YES